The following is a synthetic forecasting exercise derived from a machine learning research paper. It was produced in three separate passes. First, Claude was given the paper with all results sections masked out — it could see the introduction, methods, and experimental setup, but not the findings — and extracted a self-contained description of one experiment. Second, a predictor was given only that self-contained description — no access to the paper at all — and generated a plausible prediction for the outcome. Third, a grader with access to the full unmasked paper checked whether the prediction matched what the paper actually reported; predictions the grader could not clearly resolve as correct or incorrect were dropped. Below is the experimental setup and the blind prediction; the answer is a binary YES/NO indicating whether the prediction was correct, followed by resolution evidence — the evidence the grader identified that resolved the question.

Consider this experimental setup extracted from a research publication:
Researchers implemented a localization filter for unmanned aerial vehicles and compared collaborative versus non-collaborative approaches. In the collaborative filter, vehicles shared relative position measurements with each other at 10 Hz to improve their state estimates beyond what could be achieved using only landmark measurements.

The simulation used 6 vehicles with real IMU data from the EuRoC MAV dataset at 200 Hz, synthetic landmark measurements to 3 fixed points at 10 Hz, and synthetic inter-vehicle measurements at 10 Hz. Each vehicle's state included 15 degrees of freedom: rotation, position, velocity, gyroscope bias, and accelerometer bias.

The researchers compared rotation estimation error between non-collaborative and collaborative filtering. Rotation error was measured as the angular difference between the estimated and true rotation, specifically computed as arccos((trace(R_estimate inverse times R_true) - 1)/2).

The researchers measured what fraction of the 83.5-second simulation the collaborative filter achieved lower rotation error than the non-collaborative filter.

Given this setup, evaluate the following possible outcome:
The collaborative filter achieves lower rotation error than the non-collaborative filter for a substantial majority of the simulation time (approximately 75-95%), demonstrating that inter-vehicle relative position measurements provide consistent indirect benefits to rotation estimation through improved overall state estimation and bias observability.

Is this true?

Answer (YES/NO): NO